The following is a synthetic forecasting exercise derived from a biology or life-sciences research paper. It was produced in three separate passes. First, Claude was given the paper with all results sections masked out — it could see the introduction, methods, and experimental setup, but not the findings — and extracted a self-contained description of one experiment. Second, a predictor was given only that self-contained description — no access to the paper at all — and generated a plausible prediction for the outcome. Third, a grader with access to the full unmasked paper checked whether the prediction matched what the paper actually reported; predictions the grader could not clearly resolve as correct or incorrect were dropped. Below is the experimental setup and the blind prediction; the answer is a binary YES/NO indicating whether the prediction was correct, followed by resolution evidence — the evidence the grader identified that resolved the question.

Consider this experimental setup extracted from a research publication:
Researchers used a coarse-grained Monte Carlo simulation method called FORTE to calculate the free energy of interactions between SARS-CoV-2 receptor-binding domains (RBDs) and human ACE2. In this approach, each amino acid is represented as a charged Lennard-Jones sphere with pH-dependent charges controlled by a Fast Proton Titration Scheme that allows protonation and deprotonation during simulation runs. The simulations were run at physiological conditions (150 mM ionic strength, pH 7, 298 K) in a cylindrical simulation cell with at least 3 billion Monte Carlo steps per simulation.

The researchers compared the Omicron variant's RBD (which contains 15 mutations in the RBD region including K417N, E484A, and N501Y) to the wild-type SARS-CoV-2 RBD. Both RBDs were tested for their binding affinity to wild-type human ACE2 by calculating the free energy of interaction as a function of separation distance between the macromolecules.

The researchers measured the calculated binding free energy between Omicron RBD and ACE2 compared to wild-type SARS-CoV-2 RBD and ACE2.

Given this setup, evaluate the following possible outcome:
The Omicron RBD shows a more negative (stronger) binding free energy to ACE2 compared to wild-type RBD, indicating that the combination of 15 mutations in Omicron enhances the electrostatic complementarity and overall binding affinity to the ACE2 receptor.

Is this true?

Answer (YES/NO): YES